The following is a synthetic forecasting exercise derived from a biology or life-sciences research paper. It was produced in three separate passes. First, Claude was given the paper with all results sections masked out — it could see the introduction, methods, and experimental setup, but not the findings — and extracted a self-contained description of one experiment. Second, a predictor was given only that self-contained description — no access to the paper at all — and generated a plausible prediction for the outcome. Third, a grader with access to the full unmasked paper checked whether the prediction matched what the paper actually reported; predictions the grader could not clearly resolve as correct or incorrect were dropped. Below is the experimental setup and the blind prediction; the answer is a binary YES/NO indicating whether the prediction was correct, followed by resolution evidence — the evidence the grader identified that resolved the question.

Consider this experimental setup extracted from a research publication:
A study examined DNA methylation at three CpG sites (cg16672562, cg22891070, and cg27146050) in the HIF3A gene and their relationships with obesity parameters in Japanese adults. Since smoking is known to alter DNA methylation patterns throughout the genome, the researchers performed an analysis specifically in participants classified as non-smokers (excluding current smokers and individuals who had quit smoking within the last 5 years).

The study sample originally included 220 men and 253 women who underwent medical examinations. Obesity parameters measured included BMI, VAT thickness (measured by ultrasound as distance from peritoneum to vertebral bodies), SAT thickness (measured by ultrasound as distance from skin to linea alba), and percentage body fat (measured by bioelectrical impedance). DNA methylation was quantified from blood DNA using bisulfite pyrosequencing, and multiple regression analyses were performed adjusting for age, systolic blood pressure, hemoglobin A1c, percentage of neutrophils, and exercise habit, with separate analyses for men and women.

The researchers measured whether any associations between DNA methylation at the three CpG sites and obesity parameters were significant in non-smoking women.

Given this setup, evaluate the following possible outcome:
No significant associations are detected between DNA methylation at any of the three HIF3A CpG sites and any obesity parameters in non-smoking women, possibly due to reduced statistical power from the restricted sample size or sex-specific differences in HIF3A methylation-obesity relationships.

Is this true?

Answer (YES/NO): NO